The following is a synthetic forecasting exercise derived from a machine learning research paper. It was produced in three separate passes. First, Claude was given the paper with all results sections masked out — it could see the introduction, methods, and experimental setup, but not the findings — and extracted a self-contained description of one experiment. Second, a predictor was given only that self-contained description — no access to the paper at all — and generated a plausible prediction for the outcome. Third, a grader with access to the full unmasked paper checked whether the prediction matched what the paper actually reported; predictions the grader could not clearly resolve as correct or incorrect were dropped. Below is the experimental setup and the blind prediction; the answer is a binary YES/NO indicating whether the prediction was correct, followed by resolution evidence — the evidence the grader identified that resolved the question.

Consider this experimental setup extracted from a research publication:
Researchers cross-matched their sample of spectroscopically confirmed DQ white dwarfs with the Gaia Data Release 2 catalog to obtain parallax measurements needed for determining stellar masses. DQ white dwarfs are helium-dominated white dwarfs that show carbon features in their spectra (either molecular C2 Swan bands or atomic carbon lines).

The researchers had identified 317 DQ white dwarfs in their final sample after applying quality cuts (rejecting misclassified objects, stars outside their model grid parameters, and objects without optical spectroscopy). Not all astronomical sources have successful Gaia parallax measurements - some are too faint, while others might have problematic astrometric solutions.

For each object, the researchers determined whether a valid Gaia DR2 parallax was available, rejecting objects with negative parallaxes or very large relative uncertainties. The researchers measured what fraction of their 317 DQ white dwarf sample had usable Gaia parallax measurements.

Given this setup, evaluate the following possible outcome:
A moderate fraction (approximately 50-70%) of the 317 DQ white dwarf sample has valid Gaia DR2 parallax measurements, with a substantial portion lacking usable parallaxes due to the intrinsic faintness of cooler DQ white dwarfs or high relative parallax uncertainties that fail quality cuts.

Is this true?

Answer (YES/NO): NO